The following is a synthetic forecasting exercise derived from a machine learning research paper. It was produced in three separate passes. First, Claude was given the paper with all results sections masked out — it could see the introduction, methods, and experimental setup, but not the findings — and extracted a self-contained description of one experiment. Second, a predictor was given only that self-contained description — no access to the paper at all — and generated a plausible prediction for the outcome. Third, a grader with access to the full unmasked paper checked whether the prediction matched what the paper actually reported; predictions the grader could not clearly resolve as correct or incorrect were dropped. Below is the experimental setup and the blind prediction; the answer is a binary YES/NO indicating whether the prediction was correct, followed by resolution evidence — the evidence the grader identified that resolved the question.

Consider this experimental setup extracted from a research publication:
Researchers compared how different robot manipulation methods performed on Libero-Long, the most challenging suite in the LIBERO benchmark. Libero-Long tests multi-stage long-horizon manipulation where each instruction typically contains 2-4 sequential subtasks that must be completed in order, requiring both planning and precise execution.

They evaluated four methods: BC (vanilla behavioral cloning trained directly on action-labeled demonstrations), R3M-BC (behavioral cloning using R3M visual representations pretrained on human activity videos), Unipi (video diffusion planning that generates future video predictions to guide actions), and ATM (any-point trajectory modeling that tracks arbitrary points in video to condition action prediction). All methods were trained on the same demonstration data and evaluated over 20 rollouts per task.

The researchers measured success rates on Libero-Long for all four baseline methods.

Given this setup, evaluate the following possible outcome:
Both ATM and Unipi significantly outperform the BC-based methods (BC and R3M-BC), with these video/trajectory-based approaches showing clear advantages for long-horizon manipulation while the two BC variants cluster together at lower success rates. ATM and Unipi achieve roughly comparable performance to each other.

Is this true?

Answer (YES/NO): NO